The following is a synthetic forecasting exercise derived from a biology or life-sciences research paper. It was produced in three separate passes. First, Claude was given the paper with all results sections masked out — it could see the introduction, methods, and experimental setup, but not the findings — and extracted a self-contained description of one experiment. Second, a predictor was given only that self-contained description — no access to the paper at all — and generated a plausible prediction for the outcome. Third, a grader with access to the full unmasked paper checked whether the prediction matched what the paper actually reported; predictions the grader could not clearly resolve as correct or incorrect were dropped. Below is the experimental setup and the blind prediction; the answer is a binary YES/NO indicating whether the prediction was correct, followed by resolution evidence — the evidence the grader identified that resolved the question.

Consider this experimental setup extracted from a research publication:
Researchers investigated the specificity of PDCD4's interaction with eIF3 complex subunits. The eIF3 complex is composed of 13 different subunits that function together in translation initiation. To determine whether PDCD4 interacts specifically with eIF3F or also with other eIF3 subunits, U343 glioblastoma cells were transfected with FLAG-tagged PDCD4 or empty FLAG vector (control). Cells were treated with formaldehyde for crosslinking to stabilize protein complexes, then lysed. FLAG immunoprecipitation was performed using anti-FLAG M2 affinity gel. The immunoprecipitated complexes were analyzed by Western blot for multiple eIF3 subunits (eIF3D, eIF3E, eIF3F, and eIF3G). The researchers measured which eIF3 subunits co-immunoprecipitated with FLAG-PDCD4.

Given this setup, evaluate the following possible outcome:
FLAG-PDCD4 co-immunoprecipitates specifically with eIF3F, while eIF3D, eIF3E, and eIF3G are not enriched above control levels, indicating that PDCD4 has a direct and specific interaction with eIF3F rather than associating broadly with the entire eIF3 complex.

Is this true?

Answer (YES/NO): NO